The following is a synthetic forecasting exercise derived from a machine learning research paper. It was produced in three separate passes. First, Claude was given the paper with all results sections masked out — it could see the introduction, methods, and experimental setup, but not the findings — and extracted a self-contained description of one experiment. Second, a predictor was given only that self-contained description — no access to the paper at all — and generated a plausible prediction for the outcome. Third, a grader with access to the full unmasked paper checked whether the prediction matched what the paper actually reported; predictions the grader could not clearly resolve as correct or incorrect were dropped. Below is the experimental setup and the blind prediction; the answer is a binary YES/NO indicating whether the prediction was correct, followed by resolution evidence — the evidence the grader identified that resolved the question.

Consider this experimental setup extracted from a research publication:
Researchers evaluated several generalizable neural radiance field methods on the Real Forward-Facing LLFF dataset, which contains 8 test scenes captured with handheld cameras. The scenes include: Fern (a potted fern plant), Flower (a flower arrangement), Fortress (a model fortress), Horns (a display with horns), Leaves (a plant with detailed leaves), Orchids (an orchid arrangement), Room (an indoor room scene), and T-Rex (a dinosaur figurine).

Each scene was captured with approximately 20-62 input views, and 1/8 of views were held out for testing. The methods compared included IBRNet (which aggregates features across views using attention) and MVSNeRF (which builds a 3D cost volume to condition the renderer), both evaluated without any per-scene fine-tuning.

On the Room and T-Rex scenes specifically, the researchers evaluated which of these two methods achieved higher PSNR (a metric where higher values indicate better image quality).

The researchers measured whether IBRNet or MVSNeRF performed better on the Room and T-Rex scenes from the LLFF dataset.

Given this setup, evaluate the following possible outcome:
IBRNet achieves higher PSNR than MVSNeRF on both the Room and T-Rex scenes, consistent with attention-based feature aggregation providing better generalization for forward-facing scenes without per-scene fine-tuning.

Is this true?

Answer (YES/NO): YES